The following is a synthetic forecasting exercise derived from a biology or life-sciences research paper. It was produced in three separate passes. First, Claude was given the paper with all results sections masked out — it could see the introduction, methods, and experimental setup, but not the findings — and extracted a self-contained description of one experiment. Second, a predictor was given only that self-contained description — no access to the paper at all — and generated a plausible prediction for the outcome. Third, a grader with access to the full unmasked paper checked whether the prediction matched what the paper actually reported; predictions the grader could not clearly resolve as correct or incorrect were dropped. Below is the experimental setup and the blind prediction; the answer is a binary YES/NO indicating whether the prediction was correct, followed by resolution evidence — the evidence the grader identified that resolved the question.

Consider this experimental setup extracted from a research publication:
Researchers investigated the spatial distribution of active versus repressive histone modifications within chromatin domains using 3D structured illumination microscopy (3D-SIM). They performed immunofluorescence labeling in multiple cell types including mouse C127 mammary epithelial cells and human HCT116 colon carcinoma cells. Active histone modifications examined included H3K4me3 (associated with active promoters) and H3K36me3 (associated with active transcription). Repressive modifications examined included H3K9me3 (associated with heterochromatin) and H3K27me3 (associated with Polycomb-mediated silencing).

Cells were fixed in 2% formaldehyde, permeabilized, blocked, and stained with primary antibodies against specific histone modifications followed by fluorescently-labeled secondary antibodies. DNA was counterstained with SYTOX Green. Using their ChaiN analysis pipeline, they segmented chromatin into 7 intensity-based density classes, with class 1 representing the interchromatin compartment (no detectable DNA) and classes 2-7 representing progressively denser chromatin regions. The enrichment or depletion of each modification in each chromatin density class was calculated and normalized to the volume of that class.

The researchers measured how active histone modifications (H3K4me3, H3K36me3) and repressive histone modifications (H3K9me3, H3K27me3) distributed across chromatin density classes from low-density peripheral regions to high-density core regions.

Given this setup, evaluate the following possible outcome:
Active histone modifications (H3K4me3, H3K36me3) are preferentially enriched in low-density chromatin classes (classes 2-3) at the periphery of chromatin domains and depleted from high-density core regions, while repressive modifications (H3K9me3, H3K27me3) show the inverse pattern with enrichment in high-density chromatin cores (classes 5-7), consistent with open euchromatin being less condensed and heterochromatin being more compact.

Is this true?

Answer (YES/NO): NO